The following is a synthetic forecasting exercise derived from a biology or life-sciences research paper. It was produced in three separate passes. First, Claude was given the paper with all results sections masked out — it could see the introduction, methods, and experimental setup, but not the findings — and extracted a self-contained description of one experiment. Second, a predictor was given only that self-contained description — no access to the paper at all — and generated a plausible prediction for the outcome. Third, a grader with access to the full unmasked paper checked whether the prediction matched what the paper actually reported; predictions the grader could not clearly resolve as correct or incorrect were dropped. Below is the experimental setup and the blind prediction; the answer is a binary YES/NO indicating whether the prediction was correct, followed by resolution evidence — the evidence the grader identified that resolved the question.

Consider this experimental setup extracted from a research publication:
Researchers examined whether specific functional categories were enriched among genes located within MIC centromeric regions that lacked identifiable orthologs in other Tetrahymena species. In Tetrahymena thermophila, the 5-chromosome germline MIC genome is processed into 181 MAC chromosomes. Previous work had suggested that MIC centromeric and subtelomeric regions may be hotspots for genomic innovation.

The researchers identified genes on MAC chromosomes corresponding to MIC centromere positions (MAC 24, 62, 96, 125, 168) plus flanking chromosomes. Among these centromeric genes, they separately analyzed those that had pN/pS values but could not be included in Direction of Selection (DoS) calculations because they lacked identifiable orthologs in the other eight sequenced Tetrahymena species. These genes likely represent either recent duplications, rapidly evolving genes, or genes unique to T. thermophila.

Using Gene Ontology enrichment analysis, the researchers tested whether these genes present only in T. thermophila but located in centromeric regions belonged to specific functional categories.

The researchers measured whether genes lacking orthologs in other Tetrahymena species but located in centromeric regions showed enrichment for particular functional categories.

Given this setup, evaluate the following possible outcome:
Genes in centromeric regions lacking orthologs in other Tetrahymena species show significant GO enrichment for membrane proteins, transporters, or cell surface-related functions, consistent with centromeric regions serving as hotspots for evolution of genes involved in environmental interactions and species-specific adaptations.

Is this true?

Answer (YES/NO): NO